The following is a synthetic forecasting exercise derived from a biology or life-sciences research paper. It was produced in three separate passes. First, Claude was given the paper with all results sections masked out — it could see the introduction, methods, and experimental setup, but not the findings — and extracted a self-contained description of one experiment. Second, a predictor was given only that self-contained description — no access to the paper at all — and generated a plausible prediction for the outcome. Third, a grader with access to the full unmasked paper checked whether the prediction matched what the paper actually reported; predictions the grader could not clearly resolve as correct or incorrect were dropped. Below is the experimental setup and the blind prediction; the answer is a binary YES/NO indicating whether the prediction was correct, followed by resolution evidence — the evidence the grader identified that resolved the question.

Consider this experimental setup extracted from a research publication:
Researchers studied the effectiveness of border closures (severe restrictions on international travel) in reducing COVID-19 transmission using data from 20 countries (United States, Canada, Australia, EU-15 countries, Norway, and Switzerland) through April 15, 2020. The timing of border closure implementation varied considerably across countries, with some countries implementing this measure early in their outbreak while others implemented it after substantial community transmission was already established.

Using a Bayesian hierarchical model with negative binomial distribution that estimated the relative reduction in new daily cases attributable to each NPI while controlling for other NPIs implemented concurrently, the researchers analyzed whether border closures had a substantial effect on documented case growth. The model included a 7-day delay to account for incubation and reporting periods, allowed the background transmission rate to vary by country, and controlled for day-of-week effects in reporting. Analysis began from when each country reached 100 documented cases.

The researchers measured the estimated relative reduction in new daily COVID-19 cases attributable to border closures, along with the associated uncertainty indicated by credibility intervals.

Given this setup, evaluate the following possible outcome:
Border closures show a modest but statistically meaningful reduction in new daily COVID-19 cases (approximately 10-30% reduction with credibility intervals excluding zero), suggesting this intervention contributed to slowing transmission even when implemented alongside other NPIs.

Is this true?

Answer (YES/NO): NO